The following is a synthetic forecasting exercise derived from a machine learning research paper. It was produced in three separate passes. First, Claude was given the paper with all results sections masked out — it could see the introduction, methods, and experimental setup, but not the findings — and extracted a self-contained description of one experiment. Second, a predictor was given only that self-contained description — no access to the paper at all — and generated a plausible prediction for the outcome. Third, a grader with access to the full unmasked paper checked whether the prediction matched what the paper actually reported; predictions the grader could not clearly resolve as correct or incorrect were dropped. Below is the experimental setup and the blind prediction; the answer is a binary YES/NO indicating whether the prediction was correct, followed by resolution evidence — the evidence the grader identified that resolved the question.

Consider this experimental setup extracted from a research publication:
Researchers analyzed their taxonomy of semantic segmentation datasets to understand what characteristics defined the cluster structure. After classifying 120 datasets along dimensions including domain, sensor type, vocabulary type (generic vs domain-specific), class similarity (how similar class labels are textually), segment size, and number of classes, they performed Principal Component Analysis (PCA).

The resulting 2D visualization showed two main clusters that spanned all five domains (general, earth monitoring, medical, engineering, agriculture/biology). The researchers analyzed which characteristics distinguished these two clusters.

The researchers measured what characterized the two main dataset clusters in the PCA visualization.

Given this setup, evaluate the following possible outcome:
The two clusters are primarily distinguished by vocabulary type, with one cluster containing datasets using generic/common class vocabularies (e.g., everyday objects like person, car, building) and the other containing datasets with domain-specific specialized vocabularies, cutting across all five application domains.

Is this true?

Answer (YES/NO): NO